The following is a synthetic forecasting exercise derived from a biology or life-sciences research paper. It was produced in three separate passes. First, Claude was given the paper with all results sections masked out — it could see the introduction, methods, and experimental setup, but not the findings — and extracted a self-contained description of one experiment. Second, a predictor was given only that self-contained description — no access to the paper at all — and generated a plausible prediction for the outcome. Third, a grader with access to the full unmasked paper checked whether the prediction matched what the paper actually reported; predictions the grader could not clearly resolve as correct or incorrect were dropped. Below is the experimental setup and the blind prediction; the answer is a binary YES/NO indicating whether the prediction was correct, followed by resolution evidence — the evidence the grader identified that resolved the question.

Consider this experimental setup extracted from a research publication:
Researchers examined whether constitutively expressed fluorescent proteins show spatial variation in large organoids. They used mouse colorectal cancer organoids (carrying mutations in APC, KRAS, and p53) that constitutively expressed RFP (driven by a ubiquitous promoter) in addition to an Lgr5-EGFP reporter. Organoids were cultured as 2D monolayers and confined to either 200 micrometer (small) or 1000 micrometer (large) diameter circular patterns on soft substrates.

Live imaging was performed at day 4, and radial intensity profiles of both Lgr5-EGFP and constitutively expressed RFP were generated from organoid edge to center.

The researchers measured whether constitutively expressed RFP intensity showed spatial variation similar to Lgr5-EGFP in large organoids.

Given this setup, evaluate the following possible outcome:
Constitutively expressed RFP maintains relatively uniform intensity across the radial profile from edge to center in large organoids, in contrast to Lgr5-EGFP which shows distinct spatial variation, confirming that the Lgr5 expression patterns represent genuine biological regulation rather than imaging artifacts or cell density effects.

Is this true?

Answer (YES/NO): NO